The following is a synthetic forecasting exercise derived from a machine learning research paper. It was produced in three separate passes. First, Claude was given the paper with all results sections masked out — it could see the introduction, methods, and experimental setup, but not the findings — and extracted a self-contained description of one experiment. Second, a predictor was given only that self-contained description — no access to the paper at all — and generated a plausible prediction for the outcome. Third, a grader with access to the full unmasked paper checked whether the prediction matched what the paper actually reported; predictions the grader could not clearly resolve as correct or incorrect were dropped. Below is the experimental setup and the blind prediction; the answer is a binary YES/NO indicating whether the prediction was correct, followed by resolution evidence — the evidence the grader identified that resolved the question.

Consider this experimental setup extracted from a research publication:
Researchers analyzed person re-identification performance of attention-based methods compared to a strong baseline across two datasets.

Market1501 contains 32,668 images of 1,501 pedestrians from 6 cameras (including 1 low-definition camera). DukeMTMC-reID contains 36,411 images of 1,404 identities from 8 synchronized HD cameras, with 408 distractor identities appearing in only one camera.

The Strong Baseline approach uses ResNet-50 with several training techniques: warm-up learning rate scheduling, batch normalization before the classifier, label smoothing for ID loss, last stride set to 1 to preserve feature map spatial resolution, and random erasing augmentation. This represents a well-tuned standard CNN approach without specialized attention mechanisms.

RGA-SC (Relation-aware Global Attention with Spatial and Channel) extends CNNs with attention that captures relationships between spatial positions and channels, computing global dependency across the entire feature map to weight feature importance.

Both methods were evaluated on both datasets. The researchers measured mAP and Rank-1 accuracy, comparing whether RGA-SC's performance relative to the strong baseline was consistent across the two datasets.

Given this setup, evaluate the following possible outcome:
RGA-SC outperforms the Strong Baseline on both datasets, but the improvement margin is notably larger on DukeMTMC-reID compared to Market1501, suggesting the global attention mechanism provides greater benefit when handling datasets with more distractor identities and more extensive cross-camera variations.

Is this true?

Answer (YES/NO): NO